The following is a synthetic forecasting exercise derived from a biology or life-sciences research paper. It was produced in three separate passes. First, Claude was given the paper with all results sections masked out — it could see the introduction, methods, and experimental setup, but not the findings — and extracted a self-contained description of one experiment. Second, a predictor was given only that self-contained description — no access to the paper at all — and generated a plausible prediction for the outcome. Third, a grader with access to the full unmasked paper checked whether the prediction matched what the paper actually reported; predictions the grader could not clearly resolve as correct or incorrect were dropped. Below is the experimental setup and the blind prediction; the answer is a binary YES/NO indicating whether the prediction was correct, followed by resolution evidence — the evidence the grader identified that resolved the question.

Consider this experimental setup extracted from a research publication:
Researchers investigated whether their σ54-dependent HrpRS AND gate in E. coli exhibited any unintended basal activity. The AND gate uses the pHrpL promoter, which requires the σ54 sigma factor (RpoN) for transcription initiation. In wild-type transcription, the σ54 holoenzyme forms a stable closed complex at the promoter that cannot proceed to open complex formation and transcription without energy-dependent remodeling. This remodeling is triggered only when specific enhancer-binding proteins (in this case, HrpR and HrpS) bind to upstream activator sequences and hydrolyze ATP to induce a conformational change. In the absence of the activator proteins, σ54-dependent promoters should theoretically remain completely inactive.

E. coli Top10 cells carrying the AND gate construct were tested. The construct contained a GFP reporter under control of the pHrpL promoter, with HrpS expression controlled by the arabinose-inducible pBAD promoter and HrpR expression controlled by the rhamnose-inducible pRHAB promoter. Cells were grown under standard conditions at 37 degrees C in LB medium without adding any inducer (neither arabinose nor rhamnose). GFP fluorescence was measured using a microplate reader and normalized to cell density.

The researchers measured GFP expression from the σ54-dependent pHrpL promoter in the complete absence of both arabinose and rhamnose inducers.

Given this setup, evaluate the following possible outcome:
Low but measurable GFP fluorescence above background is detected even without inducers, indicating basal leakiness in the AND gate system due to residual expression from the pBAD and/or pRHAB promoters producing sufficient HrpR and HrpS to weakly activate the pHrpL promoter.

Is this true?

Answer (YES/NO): NO